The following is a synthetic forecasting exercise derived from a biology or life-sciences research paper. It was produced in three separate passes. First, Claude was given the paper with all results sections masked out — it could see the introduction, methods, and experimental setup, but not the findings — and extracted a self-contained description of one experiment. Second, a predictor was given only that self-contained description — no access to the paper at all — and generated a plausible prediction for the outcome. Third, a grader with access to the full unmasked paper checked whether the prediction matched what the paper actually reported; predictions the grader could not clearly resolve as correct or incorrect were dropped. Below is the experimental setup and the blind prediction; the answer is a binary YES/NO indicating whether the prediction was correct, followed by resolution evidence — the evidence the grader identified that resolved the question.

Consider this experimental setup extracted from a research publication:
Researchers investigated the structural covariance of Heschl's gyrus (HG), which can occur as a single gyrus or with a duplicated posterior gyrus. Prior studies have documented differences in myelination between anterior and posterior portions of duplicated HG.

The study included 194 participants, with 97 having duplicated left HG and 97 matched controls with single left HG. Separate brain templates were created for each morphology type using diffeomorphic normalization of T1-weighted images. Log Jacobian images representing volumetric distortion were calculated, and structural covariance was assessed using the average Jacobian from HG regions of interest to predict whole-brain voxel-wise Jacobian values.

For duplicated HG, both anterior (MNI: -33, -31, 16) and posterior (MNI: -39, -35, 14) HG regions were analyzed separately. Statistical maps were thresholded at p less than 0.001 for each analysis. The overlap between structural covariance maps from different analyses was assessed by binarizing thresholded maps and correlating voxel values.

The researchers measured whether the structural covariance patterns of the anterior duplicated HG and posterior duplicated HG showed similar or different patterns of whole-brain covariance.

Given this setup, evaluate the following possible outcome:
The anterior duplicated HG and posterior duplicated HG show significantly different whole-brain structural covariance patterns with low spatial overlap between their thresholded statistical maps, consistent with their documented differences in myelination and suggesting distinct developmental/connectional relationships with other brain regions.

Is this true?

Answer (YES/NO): NO